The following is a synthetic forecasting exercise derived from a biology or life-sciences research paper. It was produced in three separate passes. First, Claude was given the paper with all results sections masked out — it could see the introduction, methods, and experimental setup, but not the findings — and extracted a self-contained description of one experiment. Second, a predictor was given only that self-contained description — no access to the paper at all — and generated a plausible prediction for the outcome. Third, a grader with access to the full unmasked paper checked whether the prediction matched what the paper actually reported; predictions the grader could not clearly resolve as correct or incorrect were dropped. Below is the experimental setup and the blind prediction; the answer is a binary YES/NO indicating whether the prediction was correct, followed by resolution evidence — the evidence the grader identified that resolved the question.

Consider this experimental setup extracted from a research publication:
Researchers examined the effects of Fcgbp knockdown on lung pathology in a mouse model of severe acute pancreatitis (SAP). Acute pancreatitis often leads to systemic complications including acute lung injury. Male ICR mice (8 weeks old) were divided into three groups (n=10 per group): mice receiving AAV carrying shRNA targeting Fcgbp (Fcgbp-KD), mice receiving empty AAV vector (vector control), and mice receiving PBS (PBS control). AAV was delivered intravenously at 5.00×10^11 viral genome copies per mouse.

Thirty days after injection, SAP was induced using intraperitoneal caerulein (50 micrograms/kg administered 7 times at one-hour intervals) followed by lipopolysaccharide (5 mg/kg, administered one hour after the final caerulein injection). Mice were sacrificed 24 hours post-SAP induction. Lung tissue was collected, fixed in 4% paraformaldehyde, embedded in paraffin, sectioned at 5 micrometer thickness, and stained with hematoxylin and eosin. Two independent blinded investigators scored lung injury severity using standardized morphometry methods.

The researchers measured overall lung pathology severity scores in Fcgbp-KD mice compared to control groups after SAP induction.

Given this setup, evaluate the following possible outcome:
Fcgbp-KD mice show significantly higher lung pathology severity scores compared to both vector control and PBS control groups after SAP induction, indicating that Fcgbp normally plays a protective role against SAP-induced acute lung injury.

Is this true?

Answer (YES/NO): YES